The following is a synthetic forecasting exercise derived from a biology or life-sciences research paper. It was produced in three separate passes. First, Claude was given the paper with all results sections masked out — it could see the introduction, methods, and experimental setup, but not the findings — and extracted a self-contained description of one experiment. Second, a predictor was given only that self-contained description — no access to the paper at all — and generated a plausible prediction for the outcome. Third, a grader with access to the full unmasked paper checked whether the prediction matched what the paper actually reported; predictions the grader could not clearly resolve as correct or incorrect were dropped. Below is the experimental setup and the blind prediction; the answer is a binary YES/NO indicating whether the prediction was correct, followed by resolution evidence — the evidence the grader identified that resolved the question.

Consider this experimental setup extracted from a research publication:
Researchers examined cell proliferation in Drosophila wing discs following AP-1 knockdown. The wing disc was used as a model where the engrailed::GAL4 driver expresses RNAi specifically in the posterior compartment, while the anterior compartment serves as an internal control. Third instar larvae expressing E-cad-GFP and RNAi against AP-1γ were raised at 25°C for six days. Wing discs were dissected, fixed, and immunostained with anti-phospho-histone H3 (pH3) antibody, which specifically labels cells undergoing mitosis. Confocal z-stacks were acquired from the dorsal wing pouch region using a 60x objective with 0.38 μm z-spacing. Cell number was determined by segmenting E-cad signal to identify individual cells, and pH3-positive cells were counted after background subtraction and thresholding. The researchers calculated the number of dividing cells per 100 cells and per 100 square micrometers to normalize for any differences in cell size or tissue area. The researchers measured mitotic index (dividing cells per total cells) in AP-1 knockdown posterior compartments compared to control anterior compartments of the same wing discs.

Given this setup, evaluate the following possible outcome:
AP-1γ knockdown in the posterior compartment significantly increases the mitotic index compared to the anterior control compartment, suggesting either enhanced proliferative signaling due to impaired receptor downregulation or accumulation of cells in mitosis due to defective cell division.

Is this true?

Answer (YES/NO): NO